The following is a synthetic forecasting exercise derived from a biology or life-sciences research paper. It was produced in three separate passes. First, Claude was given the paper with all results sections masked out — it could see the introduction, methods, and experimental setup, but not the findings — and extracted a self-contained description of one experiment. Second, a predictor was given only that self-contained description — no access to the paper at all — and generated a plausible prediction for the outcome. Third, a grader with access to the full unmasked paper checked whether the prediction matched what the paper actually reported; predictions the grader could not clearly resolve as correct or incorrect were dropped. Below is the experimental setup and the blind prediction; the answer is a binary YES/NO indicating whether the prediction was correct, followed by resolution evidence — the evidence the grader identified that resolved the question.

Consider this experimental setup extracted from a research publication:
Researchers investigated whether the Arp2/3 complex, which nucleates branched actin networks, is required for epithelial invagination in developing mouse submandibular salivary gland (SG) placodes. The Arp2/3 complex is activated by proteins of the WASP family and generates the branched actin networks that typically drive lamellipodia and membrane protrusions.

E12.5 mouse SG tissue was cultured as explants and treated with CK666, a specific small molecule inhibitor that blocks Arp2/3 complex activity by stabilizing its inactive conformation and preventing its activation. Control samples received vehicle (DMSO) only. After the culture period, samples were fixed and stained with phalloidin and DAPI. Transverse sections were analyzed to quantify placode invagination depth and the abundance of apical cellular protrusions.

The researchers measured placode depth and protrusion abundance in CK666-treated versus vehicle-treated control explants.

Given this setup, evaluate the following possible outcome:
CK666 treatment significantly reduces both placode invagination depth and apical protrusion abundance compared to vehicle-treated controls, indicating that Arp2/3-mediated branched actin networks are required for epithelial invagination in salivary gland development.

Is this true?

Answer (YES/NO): YES